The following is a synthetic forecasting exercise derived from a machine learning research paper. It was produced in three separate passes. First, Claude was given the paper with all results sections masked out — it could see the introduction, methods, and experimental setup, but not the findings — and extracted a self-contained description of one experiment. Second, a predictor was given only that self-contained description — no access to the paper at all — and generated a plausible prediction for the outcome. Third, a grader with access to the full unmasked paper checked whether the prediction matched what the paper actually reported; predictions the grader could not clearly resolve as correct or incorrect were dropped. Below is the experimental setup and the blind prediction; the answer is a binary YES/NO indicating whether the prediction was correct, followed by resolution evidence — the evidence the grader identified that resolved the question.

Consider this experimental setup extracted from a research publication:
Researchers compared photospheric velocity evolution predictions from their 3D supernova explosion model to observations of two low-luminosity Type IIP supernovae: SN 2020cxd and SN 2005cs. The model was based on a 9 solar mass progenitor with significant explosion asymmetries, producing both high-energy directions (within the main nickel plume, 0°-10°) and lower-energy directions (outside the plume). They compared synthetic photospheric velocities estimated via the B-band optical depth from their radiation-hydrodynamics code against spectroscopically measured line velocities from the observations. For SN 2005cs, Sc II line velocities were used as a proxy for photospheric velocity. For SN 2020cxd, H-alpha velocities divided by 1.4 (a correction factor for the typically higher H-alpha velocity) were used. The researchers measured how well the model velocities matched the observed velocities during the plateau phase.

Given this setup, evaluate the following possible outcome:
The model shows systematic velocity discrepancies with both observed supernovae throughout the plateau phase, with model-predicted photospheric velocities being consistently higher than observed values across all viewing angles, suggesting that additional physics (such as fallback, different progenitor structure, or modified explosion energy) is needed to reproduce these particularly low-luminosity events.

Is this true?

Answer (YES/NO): NO